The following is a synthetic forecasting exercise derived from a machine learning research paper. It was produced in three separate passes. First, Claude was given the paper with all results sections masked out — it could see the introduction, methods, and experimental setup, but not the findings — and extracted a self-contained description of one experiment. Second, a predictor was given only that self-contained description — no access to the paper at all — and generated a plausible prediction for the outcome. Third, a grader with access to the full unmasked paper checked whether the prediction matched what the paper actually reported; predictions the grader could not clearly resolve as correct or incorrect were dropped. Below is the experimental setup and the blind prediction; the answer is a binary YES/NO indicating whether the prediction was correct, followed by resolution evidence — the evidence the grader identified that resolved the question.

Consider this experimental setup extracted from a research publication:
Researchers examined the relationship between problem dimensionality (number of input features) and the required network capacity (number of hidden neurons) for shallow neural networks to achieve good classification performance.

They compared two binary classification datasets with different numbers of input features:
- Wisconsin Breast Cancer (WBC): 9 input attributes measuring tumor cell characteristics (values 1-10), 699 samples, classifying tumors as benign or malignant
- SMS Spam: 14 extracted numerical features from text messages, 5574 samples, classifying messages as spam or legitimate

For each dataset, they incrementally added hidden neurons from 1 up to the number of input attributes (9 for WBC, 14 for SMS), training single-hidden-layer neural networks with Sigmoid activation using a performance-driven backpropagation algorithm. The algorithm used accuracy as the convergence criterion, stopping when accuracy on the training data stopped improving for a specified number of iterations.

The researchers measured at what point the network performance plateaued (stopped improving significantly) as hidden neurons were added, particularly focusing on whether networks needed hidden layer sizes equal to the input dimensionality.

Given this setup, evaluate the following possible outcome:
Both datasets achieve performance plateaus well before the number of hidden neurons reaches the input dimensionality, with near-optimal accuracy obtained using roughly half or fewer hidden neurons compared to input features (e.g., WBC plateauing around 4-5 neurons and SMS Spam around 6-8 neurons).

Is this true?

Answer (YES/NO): NO